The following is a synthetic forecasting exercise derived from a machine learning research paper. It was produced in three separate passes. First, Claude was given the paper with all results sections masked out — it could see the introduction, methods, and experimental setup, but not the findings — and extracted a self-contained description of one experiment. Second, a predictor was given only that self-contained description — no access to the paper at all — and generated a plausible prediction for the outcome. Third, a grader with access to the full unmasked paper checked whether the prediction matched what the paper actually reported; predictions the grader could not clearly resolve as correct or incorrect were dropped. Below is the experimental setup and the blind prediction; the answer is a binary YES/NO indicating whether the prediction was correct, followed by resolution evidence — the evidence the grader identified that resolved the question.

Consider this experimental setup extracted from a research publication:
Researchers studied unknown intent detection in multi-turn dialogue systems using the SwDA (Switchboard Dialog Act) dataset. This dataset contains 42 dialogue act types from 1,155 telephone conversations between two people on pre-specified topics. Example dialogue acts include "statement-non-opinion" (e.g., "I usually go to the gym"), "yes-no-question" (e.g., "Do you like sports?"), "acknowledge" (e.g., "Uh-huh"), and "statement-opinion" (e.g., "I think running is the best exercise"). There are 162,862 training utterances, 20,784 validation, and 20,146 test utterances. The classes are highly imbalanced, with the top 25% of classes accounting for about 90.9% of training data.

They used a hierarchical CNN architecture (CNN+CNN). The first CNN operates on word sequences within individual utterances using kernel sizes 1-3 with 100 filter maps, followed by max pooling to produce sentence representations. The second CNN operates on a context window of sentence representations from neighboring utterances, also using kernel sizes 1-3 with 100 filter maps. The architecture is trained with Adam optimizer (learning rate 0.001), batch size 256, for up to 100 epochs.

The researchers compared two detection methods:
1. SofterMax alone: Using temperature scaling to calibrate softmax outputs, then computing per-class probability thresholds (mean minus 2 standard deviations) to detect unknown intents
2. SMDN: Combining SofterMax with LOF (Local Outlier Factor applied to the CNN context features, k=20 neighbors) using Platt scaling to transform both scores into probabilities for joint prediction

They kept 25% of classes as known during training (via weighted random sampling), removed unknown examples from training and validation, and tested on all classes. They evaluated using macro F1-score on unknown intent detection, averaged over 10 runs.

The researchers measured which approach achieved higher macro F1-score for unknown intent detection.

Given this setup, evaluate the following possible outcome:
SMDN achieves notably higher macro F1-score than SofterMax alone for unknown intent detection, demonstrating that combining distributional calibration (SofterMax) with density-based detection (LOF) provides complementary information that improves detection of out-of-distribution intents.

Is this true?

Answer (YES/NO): NO